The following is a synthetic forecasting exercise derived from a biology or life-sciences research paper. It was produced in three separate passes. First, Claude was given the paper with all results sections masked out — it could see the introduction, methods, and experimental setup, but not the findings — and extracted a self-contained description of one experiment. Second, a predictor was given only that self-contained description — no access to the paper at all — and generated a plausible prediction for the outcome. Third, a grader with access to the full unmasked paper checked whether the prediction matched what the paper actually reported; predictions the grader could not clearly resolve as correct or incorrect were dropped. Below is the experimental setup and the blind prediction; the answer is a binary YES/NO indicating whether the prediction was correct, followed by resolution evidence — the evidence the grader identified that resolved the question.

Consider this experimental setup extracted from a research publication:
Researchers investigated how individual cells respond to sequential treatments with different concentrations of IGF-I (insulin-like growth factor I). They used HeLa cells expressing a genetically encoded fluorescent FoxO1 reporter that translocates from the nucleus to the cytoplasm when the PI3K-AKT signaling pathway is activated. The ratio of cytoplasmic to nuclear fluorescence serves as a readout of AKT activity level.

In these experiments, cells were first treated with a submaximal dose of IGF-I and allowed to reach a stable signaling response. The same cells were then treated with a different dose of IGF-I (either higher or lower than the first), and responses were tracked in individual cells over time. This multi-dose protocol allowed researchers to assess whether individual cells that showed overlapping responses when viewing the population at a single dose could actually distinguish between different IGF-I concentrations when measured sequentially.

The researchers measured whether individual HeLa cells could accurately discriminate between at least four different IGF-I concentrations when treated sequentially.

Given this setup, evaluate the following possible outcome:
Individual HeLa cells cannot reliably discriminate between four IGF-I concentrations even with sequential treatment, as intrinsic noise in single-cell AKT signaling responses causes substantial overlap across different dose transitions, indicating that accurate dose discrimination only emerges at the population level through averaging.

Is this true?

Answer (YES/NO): NO